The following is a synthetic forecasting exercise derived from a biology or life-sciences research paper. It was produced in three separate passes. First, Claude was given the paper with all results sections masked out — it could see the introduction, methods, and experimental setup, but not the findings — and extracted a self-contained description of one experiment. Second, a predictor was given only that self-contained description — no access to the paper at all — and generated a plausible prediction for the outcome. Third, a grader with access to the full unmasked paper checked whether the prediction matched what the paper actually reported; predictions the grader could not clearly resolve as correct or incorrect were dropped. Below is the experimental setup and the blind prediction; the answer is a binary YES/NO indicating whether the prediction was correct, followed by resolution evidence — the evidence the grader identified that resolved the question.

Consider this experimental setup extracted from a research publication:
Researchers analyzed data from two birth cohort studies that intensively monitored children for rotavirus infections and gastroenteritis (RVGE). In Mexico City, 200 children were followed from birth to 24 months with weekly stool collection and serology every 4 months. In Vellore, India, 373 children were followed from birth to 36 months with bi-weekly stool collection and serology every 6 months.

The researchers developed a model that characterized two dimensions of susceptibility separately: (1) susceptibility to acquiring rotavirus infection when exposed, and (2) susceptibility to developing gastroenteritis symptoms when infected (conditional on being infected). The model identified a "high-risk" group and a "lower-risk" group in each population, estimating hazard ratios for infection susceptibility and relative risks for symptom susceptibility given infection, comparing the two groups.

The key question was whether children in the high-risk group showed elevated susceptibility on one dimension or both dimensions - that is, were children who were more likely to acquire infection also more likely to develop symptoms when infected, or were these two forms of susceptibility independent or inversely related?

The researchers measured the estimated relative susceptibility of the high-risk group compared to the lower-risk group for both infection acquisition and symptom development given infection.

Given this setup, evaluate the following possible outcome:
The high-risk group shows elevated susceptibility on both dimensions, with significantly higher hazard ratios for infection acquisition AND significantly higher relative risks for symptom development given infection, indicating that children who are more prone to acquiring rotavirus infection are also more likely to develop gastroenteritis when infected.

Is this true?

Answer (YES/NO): YES